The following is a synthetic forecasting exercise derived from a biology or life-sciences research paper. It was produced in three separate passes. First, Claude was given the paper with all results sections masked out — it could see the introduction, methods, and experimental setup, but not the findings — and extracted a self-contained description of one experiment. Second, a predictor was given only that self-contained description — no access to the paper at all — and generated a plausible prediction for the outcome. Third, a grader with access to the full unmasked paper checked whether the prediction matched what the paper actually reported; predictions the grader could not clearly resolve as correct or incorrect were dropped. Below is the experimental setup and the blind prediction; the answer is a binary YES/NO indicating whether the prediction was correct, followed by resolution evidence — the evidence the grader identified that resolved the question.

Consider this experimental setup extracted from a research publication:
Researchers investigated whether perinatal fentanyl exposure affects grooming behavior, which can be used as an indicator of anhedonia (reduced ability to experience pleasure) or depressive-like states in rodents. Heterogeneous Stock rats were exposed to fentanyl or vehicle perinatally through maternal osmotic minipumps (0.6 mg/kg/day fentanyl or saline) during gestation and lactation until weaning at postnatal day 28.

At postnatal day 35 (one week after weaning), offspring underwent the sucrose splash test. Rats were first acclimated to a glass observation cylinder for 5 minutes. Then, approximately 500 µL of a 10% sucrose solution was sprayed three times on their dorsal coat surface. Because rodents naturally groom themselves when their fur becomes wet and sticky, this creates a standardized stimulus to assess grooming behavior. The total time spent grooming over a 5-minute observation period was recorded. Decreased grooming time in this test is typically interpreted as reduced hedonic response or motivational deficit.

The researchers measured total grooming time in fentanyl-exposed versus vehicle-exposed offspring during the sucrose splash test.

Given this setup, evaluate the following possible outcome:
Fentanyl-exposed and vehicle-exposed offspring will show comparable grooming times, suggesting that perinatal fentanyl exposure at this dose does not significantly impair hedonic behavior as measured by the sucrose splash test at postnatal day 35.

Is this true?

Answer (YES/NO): NO